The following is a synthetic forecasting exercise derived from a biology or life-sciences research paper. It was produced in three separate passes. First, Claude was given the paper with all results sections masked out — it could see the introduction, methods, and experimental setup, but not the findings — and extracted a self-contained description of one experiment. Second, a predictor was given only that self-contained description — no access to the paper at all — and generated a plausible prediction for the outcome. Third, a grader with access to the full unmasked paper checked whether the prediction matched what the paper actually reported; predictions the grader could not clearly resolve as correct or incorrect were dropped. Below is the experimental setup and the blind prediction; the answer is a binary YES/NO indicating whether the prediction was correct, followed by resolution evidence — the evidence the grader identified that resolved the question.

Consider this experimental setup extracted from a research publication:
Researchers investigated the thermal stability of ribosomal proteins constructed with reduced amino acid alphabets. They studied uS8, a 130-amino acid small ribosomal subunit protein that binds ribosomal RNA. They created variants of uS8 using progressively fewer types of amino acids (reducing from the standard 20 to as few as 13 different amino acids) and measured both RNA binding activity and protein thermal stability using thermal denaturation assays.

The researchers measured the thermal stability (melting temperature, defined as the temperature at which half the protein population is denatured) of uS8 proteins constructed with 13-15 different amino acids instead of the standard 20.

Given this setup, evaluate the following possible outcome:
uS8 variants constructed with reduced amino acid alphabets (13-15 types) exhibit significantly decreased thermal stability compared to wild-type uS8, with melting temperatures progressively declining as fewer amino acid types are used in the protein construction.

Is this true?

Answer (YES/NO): NO